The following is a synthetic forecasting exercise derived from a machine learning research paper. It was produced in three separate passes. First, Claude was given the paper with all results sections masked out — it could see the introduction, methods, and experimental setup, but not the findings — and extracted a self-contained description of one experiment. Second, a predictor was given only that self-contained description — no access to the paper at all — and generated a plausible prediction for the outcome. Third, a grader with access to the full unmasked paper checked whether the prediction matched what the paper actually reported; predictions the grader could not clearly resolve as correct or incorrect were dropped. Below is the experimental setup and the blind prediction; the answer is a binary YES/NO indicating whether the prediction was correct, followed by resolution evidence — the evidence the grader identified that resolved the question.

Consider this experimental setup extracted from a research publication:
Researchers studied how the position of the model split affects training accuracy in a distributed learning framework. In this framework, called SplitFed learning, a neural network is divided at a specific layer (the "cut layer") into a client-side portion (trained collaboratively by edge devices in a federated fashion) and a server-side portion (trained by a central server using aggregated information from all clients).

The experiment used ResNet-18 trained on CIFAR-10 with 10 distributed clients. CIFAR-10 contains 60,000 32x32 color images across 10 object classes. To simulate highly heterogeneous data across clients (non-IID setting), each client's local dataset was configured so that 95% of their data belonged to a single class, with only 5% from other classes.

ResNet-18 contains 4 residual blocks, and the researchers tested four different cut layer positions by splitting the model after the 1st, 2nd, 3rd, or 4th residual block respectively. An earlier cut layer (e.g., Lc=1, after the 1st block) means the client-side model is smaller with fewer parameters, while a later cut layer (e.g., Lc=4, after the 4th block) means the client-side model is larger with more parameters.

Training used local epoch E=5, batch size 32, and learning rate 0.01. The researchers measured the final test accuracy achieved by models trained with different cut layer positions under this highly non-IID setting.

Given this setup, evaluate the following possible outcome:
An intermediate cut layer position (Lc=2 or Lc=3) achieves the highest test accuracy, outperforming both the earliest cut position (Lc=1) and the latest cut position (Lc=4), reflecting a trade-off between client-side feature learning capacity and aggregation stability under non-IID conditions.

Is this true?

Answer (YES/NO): NO